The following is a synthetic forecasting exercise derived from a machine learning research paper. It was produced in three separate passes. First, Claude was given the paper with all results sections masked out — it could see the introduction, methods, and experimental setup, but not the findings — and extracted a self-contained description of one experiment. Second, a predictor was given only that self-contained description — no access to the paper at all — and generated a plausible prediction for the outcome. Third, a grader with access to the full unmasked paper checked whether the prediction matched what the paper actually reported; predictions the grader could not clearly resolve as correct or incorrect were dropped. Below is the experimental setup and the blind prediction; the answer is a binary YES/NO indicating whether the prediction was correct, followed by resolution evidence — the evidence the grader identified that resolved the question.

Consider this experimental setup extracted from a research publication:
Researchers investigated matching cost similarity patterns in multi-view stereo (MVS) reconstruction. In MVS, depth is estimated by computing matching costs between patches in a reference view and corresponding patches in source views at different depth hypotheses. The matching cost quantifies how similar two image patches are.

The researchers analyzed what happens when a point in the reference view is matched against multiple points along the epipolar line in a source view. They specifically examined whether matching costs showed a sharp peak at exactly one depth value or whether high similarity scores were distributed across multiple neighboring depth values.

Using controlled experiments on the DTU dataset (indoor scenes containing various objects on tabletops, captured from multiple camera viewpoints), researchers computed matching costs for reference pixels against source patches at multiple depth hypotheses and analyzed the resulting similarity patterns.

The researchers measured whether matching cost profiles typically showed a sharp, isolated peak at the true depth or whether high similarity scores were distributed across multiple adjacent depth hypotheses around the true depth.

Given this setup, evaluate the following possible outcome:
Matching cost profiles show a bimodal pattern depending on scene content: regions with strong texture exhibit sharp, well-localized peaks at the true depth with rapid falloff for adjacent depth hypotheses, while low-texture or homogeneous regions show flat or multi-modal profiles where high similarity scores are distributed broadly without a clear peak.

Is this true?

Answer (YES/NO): NO